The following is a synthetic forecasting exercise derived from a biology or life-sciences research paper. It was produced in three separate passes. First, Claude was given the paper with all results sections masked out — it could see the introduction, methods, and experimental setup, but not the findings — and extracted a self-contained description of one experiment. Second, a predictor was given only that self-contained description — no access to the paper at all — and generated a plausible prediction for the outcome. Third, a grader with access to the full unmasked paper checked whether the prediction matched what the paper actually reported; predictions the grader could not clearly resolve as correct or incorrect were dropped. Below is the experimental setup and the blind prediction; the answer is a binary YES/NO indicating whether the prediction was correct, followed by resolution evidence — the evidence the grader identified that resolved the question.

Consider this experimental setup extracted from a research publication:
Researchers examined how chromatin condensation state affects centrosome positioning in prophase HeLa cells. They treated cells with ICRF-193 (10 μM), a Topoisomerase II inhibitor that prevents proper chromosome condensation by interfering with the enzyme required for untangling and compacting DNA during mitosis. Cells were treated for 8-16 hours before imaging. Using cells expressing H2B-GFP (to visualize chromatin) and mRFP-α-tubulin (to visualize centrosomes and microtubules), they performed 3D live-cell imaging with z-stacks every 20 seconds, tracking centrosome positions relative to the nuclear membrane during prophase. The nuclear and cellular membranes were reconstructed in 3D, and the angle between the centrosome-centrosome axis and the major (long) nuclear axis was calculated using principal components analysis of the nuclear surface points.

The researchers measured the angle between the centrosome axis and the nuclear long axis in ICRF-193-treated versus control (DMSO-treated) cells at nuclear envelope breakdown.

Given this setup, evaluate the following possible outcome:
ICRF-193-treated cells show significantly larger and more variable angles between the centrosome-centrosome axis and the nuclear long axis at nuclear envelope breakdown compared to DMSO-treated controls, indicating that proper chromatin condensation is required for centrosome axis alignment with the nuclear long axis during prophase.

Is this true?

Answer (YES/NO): NO